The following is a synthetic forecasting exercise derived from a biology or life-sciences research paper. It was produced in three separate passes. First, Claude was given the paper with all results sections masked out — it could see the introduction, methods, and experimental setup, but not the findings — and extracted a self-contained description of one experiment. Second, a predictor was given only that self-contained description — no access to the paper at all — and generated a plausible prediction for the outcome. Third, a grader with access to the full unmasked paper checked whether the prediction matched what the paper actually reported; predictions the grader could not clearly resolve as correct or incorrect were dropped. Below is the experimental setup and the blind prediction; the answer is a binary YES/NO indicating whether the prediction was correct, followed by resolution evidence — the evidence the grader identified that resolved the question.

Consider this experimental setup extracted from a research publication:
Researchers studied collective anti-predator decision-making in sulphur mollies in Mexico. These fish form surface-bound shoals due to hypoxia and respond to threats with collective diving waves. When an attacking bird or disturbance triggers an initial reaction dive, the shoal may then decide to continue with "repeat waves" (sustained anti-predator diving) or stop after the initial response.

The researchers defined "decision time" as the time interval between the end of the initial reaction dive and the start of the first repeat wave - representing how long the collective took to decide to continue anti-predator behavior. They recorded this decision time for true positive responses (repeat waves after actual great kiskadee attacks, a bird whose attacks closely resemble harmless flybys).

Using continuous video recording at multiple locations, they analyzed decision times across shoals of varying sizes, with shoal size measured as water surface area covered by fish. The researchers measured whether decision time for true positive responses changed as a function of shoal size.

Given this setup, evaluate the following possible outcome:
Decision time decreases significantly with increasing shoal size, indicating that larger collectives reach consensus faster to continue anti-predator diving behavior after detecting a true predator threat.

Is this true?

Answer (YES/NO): YES